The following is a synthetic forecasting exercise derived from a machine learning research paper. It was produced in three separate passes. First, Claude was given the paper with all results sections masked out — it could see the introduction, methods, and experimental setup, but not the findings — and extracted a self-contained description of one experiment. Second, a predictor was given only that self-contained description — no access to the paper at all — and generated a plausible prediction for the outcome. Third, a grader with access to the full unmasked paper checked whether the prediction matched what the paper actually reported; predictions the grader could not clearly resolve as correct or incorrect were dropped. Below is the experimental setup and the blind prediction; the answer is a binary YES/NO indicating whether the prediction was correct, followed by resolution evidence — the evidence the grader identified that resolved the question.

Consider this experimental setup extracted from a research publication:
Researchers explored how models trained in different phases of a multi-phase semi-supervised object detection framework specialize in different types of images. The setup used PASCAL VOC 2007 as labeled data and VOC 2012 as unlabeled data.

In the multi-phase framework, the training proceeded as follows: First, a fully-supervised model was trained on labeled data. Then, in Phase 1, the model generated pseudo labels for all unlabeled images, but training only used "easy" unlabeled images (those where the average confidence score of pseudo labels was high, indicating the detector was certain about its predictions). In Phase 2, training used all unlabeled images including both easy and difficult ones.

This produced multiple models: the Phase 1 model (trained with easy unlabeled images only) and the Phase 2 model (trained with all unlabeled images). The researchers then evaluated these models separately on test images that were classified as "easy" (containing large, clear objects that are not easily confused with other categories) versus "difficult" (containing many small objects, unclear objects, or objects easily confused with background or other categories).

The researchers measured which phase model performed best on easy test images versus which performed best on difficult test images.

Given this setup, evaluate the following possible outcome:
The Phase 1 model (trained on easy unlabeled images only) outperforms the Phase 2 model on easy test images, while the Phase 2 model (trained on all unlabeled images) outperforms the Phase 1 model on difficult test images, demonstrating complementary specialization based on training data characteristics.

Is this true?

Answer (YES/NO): YES